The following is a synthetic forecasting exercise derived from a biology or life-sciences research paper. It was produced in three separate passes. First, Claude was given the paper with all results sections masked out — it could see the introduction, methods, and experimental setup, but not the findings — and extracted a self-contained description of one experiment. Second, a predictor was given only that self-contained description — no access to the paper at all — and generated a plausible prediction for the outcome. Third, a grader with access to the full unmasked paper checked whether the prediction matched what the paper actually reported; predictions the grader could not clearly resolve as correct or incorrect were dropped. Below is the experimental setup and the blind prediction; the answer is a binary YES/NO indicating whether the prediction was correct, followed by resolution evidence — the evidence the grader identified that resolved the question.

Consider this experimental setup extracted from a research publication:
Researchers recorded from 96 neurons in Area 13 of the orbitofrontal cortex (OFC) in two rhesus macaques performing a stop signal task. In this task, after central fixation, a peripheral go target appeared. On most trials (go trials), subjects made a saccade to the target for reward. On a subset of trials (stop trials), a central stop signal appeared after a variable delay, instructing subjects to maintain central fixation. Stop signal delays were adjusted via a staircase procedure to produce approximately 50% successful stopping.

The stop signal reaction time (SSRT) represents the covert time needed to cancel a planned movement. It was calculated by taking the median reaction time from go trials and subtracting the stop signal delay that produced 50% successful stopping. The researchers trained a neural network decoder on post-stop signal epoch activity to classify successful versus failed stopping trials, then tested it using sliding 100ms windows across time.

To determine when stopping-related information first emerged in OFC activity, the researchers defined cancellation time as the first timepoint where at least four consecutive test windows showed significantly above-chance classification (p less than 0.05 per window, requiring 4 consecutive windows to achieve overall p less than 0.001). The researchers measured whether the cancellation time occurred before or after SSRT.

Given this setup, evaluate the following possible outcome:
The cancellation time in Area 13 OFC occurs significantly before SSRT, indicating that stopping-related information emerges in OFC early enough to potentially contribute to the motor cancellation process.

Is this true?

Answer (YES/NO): YES